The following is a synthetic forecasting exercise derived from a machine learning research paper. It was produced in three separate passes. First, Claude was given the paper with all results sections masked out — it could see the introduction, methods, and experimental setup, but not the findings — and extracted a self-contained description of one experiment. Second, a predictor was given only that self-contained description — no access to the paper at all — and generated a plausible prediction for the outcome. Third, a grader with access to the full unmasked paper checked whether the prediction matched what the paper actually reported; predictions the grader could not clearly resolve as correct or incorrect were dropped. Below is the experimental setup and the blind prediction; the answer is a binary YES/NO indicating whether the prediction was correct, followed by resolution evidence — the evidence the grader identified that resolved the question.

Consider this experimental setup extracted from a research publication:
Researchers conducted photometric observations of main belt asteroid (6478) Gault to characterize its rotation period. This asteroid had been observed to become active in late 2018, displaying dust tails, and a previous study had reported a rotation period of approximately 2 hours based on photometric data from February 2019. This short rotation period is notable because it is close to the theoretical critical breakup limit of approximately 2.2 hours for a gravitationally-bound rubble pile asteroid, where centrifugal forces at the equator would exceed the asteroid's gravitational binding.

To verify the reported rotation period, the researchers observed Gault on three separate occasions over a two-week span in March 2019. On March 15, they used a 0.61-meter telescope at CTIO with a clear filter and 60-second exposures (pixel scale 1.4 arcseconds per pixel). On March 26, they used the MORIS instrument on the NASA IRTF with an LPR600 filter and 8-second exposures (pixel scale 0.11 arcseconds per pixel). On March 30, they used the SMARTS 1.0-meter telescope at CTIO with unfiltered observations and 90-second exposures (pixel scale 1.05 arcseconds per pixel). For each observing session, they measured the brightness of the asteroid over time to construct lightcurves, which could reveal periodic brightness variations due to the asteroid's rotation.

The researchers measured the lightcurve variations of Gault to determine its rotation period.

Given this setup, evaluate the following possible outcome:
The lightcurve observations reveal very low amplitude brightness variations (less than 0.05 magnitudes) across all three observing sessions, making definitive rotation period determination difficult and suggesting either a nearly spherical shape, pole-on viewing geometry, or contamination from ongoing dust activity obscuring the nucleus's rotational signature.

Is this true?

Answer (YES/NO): YES